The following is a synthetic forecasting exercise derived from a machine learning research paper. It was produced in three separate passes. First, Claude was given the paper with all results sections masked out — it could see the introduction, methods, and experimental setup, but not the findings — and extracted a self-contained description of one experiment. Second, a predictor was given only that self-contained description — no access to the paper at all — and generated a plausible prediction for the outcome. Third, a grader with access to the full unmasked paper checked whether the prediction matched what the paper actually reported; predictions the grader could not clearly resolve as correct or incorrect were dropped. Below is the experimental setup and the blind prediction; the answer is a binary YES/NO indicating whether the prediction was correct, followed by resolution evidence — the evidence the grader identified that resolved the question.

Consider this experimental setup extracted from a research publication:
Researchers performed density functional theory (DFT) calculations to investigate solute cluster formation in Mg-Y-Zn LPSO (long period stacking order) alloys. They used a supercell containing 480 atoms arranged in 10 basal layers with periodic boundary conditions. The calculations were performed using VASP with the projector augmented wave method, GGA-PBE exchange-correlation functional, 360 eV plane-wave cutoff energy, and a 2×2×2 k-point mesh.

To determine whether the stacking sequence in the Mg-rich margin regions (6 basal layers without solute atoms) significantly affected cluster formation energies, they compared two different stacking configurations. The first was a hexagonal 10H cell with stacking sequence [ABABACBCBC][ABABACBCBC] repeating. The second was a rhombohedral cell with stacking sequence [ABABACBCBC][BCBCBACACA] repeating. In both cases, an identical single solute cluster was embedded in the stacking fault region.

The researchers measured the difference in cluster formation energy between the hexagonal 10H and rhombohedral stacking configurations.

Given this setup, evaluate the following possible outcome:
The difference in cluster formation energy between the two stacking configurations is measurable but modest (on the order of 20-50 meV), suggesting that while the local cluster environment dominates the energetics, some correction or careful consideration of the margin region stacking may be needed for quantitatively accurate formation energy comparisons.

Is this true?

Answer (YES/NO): NO